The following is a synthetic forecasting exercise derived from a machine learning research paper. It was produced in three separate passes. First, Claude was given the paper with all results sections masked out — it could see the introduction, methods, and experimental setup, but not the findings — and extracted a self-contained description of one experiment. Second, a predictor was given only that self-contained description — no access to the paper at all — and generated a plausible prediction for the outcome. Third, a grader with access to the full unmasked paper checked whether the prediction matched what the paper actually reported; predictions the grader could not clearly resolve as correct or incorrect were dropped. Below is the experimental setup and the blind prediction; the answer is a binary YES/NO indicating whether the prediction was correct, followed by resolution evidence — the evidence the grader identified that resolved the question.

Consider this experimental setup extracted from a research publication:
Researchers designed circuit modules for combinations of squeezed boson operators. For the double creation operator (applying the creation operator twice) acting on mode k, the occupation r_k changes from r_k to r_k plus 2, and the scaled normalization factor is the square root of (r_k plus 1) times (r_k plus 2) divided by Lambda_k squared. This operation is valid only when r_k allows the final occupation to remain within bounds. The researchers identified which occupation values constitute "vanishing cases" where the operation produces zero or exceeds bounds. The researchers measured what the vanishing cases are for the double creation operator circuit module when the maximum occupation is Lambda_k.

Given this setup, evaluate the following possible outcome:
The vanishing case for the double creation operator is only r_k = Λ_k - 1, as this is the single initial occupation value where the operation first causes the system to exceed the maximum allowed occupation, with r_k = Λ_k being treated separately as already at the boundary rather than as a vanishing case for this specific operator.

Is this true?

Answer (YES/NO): NO